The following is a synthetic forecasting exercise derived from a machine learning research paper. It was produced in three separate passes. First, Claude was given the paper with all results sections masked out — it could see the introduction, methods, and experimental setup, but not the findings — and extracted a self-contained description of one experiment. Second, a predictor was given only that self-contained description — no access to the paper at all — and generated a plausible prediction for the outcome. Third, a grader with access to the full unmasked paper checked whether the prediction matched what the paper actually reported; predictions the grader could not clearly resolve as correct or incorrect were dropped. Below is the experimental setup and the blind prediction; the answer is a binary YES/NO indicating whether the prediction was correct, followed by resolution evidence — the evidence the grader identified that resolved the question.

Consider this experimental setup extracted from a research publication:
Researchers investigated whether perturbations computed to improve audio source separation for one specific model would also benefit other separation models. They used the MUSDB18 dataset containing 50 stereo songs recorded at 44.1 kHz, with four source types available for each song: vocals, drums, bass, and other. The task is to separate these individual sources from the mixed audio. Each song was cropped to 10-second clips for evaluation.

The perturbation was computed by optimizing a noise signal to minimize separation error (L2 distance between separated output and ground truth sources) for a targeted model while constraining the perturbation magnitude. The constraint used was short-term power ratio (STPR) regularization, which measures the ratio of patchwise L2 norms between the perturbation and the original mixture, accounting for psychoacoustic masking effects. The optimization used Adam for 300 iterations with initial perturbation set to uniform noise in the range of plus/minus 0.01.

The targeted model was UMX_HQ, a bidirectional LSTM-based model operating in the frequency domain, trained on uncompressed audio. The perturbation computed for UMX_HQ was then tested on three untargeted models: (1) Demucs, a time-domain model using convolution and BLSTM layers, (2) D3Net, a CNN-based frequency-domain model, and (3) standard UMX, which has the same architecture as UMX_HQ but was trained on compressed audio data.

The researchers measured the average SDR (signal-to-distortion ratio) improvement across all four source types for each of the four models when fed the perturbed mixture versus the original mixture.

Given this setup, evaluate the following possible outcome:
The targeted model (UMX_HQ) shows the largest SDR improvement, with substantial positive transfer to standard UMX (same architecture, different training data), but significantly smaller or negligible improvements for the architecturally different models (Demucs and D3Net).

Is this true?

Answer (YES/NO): YES